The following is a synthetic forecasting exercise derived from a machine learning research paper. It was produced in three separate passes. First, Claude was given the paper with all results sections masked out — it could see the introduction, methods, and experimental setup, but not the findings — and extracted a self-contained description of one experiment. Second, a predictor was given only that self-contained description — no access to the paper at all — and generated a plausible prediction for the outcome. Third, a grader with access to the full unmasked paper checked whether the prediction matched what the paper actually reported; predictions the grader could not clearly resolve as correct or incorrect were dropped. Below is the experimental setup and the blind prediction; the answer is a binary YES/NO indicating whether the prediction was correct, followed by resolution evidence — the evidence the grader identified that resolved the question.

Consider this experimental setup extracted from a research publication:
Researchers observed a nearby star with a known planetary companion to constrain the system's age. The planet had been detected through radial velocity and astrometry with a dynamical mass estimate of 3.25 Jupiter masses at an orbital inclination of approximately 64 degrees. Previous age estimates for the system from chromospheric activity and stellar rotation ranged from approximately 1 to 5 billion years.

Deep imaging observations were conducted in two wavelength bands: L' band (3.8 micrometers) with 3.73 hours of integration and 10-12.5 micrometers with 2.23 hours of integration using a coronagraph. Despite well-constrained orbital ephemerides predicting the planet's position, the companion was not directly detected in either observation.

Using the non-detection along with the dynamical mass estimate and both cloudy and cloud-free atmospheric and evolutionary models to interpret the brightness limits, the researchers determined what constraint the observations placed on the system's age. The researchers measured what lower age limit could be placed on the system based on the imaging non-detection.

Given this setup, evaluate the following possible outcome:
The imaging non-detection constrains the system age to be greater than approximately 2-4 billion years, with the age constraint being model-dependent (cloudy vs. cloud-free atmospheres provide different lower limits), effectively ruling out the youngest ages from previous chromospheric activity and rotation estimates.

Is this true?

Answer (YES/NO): YES